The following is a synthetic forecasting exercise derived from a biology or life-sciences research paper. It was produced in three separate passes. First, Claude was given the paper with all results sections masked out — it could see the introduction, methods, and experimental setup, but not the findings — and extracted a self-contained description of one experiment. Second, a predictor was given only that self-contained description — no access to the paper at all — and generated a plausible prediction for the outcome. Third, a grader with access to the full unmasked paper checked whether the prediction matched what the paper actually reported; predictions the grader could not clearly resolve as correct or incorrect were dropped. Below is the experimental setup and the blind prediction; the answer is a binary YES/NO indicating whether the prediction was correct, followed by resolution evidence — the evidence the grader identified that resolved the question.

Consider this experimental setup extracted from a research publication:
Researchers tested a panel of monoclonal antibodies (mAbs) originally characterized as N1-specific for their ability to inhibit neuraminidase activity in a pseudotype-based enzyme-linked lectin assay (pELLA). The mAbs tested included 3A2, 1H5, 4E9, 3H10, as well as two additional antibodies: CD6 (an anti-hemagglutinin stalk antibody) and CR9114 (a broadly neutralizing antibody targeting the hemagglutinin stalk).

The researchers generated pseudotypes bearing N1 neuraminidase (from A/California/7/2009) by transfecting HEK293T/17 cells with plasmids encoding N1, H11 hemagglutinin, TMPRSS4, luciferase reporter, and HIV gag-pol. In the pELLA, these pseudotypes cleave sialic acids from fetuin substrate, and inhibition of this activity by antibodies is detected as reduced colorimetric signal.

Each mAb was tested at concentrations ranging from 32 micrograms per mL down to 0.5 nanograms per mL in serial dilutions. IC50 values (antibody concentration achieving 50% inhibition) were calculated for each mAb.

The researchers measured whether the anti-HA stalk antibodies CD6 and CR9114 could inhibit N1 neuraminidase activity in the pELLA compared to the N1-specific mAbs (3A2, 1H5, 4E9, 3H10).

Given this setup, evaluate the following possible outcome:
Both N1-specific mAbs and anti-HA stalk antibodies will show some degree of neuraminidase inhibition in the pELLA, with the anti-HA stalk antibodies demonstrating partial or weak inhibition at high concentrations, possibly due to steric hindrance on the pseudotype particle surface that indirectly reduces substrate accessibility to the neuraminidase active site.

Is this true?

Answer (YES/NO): NO